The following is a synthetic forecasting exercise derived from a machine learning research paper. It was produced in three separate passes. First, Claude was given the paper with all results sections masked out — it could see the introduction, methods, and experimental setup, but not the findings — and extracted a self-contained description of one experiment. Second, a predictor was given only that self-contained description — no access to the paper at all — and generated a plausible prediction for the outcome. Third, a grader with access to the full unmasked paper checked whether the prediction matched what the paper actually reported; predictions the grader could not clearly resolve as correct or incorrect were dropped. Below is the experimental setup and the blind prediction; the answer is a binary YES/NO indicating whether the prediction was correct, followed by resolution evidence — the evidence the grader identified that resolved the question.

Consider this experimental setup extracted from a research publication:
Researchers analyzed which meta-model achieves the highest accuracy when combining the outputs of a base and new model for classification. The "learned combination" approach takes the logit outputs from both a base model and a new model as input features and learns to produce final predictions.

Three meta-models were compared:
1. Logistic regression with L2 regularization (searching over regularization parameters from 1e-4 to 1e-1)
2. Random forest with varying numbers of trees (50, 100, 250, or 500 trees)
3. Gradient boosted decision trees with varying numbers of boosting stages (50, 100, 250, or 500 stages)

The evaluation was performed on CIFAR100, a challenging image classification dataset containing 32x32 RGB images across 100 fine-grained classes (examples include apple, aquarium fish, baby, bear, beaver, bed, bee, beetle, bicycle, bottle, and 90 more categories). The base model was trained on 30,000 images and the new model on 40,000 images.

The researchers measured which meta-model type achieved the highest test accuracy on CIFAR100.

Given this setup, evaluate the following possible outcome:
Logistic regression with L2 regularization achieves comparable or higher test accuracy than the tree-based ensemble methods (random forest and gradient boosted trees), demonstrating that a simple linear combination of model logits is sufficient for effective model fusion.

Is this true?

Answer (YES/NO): NO